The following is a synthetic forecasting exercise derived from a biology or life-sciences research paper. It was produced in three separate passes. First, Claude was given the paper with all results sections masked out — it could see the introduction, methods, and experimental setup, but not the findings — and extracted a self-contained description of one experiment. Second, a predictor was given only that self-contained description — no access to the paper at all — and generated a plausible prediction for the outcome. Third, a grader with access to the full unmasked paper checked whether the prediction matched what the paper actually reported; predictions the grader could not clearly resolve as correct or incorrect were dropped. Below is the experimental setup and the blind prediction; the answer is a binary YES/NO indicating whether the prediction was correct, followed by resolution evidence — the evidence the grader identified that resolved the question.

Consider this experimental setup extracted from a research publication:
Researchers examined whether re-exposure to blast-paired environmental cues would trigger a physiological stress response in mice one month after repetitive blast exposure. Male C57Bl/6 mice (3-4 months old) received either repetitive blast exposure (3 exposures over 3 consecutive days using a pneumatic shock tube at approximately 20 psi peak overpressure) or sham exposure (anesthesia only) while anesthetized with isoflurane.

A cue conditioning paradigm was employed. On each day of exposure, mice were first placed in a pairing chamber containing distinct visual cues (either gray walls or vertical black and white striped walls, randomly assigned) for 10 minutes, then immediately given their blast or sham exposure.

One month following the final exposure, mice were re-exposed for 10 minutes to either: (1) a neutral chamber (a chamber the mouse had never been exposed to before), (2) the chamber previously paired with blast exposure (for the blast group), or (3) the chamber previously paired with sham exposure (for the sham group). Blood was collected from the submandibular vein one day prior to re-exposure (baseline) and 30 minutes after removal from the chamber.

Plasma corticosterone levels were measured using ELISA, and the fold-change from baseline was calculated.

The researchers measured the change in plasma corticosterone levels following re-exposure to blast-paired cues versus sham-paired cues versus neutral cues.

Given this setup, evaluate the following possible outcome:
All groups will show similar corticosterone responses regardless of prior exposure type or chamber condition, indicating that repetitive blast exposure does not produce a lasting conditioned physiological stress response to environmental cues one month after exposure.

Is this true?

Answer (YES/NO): NO